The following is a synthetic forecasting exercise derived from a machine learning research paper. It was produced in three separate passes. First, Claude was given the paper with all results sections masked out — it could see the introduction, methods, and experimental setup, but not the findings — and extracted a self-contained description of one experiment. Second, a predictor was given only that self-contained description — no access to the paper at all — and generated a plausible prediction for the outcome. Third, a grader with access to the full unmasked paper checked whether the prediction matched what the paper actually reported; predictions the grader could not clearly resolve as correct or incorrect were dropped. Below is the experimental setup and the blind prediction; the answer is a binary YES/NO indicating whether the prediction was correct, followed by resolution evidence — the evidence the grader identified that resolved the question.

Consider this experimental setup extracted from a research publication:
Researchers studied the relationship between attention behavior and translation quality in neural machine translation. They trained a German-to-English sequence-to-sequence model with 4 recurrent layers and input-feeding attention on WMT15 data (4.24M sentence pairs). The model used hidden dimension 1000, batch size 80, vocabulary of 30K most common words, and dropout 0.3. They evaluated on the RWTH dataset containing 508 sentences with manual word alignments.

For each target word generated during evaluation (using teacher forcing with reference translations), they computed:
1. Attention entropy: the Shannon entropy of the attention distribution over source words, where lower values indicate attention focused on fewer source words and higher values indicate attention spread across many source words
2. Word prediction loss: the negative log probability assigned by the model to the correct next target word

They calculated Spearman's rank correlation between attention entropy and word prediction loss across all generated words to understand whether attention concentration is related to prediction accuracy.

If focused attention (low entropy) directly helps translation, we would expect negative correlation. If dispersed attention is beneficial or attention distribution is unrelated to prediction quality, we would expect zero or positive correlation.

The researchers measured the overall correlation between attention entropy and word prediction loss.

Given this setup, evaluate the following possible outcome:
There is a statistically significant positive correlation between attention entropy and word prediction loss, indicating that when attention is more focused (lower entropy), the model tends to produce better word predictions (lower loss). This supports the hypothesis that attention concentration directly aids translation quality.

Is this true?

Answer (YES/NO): NO